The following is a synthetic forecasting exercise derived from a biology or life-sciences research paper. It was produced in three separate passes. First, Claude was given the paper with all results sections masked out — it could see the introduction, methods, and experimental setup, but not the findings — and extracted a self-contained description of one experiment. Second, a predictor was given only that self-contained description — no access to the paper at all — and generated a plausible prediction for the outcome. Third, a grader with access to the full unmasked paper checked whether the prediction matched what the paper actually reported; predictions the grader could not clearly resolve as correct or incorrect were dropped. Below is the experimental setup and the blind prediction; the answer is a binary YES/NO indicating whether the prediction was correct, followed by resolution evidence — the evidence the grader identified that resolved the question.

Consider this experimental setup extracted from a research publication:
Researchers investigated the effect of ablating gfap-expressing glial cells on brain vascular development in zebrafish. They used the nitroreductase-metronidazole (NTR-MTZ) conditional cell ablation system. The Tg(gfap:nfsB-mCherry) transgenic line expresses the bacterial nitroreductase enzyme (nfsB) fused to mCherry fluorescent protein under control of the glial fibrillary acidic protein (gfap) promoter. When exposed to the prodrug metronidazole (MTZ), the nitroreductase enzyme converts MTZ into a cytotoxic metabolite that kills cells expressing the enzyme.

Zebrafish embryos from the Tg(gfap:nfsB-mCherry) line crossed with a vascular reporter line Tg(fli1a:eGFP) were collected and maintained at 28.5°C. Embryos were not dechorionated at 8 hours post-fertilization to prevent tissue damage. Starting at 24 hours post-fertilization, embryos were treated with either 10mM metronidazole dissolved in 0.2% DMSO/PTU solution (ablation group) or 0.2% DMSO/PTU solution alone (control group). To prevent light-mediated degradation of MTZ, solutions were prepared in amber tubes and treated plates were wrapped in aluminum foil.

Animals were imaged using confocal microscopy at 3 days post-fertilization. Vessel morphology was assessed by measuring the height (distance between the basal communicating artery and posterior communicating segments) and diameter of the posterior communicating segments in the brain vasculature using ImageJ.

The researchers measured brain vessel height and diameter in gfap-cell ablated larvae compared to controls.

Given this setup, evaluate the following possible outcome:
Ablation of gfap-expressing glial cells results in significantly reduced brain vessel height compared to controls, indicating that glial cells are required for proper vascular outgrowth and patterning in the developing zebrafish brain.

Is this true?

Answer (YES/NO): YES